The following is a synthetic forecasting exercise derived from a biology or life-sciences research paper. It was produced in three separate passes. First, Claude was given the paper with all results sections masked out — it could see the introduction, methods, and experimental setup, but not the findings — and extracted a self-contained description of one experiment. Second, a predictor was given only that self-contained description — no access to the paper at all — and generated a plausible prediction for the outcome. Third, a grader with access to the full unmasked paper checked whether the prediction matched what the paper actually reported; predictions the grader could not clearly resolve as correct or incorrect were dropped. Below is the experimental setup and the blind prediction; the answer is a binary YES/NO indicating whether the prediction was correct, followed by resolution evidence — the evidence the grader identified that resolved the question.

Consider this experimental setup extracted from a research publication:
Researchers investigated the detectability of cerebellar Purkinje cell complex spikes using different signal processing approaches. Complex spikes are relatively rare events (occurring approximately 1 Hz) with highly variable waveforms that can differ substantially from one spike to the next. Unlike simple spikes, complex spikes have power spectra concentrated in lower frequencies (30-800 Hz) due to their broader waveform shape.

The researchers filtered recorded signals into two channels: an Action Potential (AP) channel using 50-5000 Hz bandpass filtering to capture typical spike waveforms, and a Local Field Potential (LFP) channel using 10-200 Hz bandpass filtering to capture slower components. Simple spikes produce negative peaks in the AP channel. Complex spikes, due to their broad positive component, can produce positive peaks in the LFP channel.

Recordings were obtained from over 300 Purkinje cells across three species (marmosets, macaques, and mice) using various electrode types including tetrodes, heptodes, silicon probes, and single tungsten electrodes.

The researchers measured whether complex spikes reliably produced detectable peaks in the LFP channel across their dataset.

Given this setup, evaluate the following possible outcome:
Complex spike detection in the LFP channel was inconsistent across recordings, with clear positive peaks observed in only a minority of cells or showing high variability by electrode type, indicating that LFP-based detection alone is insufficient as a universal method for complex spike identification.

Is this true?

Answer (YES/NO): YES